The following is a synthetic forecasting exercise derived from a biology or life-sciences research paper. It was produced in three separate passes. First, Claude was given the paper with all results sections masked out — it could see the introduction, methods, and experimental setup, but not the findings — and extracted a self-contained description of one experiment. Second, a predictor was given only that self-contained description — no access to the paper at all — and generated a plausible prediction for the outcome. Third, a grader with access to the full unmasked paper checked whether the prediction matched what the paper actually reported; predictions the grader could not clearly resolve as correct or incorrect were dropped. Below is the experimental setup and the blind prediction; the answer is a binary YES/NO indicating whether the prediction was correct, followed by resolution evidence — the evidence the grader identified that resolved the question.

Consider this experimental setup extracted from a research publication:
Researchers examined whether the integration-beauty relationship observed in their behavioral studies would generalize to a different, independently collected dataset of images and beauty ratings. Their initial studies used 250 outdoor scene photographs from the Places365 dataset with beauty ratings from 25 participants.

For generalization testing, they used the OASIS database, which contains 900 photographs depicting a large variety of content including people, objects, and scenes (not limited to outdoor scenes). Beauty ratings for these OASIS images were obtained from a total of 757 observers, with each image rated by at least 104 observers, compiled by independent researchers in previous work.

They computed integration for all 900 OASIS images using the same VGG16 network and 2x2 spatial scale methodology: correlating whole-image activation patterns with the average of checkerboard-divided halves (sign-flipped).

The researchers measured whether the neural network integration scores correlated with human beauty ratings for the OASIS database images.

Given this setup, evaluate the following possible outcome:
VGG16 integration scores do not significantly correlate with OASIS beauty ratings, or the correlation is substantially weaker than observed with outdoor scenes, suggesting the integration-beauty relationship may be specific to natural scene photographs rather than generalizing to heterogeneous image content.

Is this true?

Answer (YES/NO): NO